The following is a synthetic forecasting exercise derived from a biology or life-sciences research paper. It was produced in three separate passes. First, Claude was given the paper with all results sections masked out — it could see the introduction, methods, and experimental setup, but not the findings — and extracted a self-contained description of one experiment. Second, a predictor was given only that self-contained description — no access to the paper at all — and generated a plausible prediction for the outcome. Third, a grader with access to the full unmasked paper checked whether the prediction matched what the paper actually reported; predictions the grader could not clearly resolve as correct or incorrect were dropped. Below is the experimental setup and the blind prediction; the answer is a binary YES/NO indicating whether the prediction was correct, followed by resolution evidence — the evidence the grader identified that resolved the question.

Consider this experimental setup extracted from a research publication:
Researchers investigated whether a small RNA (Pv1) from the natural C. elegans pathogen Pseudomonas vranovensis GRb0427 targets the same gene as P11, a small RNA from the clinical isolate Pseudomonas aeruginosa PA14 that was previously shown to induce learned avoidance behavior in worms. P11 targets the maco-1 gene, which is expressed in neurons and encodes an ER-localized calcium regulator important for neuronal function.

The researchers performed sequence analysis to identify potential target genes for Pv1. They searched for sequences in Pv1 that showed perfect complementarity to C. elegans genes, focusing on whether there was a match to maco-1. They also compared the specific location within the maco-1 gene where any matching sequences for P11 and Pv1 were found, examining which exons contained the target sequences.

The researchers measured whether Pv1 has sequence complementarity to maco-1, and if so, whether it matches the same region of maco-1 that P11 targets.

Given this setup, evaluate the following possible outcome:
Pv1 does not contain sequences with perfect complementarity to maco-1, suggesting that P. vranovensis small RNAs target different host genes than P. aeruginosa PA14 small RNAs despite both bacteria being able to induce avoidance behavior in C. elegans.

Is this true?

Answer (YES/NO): NO